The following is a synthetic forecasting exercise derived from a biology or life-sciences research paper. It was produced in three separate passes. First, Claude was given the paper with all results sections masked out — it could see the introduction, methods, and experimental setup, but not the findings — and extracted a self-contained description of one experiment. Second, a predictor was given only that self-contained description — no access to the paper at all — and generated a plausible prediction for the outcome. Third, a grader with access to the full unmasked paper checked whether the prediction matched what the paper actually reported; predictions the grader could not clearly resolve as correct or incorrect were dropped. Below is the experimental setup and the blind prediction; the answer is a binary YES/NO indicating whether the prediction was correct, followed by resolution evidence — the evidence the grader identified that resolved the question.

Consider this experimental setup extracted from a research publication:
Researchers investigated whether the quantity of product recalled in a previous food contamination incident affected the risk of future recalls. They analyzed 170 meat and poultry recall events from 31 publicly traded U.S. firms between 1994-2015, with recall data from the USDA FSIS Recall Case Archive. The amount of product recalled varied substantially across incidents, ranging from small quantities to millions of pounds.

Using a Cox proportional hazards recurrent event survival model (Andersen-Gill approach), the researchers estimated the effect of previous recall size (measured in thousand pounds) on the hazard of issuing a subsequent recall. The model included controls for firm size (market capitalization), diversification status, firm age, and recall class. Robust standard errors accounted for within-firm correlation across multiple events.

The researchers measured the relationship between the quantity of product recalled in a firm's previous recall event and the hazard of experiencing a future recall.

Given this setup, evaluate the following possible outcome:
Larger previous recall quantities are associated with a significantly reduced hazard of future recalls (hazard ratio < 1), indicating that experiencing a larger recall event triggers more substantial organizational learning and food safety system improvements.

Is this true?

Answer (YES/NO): YES